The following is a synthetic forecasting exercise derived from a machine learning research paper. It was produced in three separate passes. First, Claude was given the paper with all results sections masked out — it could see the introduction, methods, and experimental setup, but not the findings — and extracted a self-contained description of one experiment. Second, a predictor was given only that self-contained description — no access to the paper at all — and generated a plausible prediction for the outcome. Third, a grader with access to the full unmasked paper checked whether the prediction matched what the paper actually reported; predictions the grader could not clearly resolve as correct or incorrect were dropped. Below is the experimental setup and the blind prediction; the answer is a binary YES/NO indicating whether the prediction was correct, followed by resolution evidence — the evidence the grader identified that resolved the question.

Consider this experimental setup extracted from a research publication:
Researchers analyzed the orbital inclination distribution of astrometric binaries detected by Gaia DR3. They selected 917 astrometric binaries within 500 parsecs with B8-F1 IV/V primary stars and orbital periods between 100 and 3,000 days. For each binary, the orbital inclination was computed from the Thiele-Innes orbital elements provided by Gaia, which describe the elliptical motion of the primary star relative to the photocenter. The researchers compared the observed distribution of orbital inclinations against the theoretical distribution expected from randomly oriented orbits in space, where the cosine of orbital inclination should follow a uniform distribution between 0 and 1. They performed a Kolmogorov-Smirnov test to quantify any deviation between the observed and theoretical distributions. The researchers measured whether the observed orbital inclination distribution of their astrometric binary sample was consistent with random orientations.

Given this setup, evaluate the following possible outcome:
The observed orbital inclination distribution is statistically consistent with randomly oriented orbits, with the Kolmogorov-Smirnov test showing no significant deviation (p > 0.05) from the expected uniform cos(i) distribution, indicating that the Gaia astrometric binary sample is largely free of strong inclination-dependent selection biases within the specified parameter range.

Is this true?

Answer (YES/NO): NO